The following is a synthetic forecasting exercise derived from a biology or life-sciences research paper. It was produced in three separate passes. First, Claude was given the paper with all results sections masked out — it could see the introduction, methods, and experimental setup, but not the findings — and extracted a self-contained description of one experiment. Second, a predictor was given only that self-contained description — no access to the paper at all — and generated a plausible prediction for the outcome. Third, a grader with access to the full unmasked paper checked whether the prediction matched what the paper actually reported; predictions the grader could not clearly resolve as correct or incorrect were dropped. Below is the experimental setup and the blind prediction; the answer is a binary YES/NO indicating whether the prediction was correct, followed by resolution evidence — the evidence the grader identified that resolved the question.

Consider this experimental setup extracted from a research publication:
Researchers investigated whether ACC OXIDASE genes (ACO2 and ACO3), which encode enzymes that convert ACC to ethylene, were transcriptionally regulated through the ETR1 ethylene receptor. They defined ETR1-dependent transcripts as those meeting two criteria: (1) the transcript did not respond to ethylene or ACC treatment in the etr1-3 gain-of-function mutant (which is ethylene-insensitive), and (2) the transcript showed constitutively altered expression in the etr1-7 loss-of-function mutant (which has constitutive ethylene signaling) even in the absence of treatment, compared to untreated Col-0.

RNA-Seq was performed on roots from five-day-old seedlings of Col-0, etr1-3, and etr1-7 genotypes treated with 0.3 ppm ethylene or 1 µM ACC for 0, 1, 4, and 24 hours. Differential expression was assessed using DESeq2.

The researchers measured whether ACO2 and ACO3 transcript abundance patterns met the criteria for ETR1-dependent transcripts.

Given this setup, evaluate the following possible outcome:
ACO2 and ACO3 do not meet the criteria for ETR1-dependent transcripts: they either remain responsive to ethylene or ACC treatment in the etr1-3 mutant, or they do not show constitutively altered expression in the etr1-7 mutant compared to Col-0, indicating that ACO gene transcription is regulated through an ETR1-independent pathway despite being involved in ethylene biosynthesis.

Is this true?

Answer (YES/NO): NO